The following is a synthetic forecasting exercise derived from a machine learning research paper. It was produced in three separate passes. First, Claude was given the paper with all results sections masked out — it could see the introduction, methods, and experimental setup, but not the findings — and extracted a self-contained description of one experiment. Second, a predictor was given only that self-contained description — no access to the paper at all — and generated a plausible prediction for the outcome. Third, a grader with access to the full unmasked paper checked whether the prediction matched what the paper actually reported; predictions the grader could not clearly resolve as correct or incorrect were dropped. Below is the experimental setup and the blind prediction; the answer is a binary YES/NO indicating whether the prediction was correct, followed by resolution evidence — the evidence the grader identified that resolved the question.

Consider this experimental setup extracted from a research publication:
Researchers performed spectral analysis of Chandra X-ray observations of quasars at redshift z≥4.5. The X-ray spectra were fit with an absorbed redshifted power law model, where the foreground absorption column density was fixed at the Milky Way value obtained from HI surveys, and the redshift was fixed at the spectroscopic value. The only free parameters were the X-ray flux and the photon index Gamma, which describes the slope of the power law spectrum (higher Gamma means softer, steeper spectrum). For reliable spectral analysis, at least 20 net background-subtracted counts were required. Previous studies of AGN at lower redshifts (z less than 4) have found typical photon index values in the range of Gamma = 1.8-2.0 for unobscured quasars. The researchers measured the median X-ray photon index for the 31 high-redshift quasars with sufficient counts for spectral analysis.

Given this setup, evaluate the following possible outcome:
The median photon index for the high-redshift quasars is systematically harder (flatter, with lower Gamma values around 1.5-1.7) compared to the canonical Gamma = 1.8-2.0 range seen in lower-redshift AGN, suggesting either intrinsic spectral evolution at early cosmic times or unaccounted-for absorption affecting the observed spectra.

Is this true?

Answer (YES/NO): NO